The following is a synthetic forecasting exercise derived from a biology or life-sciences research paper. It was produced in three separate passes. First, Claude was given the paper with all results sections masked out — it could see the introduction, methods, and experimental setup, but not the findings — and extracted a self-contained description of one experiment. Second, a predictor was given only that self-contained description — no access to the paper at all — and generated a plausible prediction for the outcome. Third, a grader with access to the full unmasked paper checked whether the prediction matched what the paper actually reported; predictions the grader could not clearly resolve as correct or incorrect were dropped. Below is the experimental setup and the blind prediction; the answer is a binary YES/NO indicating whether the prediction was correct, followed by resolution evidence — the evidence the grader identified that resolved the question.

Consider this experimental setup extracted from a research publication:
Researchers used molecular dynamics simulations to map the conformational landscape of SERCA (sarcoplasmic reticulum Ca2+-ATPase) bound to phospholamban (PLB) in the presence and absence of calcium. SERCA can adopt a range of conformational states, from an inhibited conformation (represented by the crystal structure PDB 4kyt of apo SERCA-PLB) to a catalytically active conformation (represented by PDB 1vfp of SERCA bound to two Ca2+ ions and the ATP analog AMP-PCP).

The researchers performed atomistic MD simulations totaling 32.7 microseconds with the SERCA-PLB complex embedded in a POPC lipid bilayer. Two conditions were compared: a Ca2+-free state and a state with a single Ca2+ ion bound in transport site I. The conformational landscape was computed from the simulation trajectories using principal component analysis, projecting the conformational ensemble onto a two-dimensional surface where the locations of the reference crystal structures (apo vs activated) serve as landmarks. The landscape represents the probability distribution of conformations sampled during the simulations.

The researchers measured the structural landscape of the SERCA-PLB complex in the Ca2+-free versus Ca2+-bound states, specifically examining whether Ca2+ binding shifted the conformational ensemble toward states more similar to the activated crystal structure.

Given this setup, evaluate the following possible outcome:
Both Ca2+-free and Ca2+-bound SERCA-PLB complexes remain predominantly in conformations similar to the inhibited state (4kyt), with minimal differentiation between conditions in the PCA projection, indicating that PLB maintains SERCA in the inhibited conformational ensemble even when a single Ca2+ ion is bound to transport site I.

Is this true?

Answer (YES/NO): NO